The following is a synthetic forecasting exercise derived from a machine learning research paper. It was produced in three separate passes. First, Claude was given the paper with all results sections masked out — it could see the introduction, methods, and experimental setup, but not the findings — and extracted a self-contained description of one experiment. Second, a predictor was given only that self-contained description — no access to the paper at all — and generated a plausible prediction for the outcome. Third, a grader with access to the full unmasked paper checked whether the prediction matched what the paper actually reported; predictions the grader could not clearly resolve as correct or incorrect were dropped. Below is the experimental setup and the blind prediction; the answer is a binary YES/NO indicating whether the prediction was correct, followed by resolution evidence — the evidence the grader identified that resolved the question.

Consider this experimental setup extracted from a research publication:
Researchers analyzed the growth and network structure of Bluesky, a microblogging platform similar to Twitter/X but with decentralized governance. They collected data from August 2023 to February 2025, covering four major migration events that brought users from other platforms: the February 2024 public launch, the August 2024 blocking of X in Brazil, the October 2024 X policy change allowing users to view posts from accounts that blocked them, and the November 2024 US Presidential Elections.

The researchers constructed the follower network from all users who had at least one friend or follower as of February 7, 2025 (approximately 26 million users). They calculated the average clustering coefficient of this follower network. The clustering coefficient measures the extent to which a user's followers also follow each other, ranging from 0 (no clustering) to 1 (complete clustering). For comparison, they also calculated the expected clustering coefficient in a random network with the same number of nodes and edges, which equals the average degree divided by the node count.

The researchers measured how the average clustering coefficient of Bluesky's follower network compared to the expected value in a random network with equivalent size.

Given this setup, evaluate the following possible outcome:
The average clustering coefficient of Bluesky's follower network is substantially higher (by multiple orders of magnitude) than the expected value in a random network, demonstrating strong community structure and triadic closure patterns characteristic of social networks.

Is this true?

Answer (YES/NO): YES